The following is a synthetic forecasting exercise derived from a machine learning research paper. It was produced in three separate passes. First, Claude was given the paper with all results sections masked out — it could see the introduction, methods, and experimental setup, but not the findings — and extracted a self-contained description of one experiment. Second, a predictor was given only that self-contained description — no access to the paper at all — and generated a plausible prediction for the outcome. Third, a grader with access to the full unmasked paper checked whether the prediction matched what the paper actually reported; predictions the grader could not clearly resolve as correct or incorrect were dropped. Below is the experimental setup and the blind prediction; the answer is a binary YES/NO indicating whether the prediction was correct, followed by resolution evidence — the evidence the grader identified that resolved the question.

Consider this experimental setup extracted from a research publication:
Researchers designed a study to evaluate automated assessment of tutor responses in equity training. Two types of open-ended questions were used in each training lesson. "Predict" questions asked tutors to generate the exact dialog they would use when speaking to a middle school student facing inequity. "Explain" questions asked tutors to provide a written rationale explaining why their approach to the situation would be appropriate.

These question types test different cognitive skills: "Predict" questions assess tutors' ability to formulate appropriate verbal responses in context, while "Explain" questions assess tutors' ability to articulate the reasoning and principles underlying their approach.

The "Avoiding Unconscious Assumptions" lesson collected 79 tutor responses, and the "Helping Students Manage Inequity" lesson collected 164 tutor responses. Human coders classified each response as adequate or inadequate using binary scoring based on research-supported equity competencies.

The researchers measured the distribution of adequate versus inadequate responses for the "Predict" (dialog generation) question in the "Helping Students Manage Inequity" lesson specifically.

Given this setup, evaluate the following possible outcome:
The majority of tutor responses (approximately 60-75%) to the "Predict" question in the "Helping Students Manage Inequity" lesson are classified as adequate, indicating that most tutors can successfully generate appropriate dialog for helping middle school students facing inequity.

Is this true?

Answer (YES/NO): NO